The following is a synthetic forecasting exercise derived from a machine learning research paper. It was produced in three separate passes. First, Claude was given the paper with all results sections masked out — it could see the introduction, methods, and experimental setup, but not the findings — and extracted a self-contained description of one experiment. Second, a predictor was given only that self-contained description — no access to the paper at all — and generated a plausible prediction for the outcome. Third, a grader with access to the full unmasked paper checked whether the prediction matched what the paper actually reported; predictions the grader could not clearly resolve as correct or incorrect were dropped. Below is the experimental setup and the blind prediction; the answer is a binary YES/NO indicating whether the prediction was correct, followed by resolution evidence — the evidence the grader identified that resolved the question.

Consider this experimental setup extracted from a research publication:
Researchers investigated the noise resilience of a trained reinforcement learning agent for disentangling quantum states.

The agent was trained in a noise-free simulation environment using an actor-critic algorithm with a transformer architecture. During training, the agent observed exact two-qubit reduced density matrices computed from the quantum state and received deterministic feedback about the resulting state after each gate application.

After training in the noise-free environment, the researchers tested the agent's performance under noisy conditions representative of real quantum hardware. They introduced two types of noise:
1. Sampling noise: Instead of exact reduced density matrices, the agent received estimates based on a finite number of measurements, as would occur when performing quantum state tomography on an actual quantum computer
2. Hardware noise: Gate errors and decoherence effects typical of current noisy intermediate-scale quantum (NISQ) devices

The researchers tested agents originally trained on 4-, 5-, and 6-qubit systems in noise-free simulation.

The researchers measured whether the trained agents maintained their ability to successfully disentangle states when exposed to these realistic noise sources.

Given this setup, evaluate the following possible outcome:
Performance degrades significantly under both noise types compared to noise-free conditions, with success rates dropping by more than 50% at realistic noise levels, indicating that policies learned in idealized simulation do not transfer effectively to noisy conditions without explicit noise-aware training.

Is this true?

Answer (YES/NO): NO